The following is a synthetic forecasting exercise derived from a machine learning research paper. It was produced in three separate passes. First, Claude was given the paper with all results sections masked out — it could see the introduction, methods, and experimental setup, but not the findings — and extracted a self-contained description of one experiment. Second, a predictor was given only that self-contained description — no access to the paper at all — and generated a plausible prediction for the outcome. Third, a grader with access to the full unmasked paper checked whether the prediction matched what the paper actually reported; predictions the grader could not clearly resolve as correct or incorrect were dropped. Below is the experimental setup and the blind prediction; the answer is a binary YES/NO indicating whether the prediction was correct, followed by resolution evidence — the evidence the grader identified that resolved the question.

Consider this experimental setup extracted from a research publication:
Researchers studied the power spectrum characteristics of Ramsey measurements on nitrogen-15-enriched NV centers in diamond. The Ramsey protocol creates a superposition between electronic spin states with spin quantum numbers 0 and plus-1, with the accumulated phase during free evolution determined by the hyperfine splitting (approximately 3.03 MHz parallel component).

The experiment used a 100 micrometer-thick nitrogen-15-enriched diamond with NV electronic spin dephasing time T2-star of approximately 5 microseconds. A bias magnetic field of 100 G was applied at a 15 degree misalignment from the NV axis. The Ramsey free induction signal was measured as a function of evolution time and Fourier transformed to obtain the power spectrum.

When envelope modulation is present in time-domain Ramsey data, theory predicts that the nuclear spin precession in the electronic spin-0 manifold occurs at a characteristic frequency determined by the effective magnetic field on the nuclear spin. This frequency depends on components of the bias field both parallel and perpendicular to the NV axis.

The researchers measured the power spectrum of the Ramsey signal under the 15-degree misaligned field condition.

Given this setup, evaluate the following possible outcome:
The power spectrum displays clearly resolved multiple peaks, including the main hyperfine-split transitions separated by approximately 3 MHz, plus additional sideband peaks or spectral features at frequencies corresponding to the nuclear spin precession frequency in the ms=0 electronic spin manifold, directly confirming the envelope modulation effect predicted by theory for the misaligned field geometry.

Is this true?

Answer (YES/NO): NO